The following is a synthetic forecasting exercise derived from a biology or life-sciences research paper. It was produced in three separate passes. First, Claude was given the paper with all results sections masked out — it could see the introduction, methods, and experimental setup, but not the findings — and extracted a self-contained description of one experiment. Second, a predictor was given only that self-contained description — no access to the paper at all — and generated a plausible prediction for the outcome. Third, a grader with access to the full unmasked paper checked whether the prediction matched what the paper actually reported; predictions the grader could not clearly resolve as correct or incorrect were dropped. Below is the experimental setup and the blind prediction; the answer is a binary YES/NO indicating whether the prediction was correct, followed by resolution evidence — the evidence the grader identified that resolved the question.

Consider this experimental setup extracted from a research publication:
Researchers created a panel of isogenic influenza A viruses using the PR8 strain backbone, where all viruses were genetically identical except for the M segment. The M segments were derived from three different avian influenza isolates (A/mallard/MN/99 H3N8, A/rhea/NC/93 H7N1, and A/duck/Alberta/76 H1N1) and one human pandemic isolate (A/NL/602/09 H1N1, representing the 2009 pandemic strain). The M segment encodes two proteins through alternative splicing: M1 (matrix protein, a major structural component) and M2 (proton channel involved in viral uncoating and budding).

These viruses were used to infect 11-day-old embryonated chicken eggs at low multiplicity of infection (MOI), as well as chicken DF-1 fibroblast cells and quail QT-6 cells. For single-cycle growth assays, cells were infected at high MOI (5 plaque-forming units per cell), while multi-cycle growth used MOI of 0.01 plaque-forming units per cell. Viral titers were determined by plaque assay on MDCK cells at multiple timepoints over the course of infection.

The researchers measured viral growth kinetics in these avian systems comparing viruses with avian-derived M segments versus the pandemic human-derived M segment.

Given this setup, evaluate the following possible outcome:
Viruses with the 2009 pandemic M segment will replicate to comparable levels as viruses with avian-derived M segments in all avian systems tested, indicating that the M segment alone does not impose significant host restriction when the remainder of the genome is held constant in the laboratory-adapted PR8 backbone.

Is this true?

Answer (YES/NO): YES